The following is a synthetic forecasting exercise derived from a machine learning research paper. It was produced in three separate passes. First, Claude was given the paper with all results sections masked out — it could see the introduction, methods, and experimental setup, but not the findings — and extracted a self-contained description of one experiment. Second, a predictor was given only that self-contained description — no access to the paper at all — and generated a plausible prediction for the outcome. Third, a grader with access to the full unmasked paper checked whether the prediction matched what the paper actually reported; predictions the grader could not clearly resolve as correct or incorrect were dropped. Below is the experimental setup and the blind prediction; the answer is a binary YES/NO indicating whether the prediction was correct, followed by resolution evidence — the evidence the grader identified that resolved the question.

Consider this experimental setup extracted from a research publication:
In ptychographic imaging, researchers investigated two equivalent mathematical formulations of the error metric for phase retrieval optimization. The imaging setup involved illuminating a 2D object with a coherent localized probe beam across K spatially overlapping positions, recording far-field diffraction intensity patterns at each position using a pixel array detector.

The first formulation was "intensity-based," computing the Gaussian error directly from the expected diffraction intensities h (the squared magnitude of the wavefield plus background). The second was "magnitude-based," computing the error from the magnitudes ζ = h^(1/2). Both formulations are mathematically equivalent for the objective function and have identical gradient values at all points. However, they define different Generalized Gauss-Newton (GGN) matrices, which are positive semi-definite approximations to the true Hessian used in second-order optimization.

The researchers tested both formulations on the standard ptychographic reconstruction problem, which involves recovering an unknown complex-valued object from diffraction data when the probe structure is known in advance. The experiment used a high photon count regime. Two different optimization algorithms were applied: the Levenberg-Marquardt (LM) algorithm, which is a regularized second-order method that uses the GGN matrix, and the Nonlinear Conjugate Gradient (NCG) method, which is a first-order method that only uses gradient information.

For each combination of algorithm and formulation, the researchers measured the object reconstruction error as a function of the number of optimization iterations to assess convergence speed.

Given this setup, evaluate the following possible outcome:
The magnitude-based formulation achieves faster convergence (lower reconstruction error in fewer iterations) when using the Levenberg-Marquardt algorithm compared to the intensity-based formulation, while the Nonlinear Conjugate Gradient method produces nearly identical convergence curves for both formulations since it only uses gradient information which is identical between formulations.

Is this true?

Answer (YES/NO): YES